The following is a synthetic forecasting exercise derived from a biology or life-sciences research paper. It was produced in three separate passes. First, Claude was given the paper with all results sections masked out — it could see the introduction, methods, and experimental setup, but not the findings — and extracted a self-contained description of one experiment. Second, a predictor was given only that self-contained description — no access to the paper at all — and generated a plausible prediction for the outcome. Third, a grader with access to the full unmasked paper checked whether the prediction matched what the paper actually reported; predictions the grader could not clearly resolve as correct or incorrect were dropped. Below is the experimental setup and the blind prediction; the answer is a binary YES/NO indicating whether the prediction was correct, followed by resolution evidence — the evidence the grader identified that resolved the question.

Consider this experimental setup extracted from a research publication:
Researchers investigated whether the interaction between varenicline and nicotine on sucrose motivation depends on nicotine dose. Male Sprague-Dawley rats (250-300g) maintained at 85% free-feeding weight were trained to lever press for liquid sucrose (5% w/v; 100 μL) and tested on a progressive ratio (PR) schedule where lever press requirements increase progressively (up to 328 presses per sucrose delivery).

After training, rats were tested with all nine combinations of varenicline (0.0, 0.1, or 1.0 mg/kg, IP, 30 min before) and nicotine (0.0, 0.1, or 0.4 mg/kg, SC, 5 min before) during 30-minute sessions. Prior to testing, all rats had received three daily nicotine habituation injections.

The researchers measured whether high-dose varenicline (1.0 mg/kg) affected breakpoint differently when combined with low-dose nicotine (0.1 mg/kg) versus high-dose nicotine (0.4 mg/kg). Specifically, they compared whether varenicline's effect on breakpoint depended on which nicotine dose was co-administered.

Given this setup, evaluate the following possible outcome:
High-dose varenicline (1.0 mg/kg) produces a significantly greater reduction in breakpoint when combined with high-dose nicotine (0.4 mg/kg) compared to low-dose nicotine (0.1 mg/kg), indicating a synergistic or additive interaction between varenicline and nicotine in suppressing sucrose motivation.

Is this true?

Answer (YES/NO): NO